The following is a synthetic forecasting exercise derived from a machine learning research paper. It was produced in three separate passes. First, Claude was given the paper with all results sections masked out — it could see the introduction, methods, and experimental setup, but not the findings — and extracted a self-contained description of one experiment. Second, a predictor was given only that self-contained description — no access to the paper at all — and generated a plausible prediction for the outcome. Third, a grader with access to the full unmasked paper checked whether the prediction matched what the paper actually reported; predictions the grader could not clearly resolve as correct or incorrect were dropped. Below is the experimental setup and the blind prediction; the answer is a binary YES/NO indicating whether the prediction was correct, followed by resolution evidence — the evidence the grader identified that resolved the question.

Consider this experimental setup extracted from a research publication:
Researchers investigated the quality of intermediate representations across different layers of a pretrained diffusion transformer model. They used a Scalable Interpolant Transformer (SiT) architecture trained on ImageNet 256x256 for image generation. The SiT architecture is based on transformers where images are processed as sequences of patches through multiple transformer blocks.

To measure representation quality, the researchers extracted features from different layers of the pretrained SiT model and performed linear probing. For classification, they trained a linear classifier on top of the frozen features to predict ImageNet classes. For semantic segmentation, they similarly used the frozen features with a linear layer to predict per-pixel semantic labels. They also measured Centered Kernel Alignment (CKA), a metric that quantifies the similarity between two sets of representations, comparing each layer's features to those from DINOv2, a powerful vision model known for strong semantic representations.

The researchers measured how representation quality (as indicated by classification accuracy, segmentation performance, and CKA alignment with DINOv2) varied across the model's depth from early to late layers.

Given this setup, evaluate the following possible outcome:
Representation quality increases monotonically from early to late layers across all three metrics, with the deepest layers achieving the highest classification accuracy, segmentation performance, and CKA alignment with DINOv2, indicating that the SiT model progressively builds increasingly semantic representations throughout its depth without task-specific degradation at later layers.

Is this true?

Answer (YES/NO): NO